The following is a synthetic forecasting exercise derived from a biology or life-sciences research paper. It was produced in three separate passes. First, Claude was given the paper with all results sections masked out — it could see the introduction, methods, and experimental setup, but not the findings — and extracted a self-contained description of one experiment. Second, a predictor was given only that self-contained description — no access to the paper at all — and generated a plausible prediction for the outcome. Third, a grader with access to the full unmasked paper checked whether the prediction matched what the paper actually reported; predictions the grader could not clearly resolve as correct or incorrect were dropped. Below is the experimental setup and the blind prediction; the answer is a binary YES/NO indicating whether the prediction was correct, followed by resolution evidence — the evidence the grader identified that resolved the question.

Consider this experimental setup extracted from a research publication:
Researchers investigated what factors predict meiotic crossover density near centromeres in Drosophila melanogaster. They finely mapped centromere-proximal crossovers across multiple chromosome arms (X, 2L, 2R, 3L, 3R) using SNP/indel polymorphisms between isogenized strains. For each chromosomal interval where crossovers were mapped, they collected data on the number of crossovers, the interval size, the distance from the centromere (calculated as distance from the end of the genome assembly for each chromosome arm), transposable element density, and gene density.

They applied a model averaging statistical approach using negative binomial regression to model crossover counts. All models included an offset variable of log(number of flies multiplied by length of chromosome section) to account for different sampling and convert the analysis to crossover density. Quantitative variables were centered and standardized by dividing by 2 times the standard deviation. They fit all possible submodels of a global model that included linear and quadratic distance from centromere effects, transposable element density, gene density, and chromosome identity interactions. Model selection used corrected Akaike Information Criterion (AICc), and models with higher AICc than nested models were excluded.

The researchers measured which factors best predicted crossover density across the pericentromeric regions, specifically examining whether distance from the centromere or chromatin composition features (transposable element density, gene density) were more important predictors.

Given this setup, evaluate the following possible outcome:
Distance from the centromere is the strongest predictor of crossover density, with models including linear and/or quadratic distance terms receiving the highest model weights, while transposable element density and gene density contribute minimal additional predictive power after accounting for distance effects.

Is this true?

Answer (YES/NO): NO